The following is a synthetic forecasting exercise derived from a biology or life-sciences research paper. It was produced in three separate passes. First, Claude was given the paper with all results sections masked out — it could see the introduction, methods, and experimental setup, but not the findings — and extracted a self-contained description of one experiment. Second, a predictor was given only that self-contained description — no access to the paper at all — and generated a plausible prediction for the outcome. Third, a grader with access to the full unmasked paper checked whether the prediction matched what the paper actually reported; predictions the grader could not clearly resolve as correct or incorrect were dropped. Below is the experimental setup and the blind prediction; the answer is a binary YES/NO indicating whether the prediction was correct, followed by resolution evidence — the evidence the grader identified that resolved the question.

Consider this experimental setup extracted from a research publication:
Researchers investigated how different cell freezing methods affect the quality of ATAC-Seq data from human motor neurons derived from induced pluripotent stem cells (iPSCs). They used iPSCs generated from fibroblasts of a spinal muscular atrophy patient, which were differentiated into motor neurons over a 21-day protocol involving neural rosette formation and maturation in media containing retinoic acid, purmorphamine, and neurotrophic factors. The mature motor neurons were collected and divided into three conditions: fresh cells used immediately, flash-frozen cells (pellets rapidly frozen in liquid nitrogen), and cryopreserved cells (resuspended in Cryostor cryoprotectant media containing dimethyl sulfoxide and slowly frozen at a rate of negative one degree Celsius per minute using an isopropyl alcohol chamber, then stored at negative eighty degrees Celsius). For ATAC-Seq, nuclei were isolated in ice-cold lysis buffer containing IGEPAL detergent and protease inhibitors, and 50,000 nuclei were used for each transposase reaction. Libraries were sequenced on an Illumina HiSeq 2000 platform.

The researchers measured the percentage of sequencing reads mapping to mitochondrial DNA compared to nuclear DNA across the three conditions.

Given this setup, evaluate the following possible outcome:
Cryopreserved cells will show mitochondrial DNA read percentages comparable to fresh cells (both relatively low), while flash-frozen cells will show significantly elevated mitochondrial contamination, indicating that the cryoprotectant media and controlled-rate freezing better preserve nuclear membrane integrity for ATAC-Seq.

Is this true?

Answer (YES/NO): NO